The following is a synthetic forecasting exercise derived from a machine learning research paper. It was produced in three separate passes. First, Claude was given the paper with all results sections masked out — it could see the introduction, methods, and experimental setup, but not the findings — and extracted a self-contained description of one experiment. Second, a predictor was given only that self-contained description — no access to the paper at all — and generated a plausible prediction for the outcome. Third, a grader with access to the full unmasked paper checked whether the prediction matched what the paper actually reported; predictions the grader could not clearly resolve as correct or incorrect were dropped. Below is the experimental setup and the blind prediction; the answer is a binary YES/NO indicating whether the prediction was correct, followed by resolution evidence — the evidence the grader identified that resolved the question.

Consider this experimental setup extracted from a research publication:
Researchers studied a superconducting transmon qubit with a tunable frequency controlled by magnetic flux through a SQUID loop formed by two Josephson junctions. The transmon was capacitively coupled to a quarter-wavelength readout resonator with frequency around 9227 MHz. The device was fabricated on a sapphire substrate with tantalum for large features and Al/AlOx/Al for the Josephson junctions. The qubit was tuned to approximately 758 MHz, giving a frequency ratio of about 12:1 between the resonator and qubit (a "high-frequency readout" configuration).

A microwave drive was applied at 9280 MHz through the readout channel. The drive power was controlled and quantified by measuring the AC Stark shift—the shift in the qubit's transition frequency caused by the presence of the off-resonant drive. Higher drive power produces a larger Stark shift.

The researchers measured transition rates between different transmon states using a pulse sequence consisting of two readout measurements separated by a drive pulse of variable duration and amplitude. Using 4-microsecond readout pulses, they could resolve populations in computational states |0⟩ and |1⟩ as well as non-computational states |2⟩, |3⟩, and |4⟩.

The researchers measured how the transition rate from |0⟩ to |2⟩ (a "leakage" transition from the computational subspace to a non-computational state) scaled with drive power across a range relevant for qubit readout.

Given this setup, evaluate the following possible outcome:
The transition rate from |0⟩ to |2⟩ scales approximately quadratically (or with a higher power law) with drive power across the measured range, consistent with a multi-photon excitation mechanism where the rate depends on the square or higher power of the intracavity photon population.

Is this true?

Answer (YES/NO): NO